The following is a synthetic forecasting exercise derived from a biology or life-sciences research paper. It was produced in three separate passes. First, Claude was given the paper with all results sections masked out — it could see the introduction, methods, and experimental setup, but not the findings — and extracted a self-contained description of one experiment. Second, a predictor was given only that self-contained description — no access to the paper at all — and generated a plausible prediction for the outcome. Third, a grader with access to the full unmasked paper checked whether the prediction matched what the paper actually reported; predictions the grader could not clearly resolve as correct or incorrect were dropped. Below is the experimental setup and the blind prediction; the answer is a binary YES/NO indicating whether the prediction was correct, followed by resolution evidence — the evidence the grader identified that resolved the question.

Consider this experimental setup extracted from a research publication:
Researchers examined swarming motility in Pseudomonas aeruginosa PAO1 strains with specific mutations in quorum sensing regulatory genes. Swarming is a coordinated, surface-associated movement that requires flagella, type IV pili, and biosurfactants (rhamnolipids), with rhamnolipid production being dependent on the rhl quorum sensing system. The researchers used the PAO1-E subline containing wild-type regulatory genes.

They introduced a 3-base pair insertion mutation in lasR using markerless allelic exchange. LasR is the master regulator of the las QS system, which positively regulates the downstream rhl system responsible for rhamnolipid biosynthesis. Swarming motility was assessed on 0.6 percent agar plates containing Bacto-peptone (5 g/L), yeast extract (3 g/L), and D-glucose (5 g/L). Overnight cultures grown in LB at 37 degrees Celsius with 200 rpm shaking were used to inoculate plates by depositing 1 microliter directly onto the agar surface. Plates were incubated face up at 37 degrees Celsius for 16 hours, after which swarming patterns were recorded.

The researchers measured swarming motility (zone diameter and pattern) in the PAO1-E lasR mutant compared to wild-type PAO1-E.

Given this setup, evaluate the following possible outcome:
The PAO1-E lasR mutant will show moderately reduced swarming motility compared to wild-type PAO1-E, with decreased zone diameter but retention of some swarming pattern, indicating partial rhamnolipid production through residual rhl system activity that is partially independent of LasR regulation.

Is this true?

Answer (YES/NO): NO